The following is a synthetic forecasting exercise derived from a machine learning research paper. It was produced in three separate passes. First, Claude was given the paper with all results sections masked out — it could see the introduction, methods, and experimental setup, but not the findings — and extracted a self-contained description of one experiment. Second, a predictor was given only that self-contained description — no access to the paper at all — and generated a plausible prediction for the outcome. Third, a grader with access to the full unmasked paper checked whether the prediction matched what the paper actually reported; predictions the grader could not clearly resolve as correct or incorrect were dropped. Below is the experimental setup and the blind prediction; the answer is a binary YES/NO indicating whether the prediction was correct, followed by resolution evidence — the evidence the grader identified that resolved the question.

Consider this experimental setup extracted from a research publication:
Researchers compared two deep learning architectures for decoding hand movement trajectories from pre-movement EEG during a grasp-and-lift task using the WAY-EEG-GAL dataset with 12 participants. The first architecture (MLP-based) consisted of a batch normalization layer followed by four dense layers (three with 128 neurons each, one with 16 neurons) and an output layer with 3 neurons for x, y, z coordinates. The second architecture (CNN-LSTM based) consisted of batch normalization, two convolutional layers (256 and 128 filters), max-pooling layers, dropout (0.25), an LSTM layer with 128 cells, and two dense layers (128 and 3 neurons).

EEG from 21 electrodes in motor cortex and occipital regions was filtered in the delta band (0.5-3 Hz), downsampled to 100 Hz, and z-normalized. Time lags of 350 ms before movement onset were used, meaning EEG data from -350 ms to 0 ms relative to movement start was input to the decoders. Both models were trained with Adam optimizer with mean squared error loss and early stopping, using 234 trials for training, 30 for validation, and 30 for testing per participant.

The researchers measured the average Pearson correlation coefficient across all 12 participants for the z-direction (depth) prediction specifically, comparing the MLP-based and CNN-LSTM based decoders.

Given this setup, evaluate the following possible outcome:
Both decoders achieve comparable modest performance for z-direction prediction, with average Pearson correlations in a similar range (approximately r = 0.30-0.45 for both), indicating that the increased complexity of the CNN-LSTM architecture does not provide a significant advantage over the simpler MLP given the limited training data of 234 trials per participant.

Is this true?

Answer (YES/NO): NO